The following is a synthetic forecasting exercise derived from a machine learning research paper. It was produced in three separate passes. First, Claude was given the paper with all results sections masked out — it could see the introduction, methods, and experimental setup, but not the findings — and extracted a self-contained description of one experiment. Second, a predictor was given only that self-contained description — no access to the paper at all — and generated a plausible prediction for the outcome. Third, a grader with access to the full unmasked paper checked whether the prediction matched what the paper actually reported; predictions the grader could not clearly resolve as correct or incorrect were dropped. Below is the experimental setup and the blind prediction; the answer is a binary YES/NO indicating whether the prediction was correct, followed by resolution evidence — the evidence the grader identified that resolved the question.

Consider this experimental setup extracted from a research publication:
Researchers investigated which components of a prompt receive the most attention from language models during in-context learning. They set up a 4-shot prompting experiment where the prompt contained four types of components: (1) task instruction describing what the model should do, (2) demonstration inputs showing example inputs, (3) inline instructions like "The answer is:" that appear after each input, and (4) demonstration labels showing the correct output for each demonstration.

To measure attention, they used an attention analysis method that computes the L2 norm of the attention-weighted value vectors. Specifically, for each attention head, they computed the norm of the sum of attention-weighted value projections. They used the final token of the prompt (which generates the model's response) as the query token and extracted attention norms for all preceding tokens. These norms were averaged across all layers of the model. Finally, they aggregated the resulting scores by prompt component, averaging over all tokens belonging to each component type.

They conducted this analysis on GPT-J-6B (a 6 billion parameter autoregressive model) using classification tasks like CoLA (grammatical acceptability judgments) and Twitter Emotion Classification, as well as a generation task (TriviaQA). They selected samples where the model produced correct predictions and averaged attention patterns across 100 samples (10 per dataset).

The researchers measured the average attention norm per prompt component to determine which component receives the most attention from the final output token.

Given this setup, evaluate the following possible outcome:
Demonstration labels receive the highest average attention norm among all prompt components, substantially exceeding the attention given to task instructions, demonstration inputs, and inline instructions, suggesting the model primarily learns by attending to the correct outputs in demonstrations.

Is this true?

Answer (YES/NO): YES